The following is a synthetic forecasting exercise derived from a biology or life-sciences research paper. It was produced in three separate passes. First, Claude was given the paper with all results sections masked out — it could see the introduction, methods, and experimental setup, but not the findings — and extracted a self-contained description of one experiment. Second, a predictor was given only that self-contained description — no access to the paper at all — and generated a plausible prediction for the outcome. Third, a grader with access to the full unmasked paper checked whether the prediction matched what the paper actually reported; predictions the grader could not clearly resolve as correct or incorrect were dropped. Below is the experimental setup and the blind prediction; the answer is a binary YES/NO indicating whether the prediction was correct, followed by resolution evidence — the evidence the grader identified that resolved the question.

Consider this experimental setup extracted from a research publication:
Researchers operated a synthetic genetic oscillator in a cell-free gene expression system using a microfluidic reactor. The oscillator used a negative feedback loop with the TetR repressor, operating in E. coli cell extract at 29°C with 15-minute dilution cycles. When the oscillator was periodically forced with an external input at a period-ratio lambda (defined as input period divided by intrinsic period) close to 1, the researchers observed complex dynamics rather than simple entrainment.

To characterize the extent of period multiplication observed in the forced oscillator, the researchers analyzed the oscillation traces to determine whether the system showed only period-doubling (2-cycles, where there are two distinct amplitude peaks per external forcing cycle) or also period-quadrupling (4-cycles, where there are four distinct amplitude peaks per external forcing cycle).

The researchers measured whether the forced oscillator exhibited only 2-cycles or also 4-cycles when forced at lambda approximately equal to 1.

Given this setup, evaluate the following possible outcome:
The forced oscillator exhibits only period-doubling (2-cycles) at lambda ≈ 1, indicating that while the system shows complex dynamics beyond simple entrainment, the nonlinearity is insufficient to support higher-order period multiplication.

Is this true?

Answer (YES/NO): NO